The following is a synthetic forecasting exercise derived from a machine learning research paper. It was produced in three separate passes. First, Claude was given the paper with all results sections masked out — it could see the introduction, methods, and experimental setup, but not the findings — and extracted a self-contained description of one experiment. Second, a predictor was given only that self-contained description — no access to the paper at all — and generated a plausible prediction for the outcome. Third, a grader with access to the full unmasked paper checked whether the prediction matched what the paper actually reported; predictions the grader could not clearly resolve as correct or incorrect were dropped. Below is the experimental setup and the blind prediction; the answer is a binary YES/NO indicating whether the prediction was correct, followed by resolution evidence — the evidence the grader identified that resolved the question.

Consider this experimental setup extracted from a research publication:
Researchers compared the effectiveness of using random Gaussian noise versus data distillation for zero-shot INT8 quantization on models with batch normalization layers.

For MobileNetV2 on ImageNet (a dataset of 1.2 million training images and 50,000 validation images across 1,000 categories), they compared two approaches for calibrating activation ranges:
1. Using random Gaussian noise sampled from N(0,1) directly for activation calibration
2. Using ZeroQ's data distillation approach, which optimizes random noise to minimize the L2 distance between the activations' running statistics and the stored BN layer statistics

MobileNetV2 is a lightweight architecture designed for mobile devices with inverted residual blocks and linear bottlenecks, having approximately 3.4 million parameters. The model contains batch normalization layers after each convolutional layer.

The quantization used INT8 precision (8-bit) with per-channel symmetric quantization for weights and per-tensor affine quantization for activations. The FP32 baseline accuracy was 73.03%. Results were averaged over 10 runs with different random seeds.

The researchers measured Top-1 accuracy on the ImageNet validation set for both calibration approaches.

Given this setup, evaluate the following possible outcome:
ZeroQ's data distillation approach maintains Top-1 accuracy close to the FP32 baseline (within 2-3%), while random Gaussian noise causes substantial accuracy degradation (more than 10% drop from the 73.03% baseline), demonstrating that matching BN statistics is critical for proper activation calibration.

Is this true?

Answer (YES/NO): NO